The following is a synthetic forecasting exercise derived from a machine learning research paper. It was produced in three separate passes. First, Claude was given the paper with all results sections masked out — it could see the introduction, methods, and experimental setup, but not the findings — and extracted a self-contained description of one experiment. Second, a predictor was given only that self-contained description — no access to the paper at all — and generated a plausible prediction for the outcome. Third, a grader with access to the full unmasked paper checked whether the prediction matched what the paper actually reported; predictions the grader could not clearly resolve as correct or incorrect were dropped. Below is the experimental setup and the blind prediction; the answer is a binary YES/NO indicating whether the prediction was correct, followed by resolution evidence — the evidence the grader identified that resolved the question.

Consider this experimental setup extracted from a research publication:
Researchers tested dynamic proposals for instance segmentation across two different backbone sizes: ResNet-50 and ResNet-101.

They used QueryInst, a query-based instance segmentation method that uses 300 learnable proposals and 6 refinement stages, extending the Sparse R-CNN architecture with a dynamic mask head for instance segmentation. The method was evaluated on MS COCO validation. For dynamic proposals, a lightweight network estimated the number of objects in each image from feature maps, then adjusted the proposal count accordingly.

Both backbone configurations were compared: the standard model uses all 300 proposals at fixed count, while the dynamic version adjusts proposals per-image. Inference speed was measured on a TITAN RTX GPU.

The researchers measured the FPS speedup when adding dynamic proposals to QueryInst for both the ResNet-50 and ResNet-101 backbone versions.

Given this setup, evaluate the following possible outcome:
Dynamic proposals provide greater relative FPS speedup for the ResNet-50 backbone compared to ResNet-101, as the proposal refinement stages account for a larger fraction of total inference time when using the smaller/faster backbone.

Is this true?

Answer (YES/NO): YES